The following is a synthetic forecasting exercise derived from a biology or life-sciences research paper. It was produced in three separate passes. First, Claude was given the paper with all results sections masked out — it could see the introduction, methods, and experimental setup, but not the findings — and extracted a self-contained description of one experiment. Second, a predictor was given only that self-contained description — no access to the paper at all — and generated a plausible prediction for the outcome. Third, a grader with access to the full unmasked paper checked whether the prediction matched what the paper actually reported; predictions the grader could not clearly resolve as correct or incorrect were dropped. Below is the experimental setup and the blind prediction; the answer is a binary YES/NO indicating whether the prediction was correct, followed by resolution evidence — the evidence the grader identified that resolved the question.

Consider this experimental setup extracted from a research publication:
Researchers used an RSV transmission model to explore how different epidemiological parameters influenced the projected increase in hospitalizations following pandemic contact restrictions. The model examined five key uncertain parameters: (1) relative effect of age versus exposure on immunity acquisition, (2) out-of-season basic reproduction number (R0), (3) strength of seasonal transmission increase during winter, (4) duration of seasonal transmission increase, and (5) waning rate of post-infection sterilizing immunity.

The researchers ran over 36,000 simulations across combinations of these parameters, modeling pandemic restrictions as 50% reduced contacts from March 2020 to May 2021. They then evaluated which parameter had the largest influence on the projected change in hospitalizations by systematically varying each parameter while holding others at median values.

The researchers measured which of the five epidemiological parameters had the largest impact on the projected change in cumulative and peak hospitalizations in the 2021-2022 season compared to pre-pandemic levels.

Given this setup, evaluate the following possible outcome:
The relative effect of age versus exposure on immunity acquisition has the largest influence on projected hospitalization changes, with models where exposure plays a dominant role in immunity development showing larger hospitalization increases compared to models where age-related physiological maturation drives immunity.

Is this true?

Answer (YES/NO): YES